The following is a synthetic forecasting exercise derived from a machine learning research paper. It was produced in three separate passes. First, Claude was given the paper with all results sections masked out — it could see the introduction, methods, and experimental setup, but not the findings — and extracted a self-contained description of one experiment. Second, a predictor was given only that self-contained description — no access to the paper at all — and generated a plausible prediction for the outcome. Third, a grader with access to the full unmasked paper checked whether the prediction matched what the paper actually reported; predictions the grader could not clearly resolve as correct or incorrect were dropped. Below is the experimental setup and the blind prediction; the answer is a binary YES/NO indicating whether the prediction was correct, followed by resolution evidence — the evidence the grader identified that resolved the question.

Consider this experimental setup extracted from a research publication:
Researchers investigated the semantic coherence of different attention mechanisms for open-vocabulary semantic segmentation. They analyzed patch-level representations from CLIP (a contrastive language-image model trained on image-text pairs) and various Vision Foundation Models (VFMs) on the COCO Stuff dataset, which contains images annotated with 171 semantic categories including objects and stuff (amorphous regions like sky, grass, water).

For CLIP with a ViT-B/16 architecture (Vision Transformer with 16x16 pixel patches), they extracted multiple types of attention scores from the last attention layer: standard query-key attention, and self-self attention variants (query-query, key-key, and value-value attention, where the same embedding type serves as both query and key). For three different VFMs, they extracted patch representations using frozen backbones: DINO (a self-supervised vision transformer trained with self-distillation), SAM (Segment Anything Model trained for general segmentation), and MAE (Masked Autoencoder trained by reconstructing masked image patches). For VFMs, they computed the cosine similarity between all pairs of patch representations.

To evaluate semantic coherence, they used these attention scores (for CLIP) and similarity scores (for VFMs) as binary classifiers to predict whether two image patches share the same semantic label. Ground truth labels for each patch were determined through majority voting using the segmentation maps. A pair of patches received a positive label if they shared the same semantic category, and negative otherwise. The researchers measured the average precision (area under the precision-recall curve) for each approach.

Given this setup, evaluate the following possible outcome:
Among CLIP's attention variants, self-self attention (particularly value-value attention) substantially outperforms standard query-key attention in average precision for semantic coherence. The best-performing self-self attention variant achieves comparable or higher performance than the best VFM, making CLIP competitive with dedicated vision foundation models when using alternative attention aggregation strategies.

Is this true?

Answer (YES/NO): NO